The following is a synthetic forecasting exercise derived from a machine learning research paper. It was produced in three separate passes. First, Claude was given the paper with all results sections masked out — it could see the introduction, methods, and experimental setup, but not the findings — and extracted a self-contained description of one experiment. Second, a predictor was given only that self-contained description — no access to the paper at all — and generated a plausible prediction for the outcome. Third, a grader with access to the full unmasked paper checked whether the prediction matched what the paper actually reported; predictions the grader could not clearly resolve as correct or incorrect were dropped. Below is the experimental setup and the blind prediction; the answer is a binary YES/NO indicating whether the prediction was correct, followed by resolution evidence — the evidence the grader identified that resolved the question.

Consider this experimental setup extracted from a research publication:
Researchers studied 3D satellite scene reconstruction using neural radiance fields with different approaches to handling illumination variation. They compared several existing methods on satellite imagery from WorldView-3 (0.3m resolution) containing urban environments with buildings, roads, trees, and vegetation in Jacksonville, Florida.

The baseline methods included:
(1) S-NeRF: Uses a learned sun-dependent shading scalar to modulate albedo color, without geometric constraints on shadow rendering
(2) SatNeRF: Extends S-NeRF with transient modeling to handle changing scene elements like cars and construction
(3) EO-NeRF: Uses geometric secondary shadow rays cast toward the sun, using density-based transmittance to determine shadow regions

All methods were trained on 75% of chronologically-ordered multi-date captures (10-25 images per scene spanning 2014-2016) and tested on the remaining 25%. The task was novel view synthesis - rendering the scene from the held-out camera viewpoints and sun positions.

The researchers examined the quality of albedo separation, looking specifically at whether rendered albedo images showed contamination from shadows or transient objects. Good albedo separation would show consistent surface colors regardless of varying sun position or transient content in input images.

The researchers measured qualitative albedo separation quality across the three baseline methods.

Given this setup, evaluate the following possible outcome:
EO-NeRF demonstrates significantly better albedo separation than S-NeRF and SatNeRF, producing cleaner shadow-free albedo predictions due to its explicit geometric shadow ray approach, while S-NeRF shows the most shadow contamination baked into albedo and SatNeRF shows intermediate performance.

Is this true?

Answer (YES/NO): NO